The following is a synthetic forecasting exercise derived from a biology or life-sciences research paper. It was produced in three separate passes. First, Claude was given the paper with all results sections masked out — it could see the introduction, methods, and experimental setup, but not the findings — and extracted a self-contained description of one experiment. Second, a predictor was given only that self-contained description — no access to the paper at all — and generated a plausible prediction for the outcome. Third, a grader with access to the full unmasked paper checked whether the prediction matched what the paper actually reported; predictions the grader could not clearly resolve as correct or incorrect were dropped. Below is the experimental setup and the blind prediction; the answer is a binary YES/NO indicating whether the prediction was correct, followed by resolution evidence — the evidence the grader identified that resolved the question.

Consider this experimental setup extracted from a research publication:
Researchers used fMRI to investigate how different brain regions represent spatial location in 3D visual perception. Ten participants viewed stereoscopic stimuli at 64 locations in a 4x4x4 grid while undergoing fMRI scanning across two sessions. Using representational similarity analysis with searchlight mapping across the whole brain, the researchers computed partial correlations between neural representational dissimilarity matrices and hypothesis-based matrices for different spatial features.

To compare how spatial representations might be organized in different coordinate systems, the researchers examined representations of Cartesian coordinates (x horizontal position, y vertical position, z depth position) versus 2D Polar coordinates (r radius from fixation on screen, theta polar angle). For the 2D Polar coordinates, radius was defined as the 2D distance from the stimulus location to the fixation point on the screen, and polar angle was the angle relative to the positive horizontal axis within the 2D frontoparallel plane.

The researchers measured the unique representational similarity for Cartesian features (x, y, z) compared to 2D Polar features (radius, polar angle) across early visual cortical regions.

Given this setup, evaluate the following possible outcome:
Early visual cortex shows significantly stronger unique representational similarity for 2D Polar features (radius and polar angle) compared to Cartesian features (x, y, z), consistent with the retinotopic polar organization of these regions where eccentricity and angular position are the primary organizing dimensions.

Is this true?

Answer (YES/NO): NO